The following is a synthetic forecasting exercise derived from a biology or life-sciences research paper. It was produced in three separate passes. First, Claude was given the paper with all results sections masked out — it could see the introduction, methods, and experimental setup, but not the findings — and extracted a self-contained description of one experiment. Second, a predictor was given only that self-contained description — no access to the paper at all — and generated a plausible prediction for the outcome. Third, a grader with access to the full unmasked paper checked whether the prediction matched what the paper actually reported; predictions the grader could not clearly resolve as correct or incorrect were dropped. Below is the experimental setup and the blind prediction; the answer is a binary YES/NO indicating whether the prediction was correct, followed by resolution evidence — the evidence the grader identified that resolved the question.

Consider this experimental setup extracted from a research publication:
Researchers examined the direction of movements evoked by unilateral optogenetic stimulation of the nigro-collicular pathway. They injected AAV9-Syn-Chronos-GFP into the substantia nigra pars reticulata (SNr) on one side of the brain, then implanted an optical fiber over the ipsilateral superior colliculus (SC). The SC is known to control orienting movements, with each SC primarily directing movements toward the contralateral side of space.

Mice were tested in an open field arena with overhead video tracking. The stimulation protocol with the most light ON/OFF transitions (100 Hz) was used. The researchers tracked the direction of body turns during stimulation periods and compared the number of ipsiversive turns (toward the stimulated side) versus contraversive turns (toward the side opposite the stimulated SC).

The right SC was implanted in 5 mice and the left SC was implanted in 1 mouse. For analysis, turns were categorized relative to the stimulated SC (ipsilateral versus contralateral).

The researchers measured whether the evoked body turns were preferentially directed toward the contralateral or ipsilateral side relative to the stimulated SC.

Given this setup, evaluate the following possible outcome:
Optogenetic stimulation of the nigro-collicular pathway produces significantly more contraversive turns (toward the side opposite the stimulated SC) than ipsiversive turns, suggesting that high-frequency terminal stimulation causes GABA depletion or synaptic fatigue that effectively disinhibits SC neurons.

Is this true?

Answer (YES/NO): NO